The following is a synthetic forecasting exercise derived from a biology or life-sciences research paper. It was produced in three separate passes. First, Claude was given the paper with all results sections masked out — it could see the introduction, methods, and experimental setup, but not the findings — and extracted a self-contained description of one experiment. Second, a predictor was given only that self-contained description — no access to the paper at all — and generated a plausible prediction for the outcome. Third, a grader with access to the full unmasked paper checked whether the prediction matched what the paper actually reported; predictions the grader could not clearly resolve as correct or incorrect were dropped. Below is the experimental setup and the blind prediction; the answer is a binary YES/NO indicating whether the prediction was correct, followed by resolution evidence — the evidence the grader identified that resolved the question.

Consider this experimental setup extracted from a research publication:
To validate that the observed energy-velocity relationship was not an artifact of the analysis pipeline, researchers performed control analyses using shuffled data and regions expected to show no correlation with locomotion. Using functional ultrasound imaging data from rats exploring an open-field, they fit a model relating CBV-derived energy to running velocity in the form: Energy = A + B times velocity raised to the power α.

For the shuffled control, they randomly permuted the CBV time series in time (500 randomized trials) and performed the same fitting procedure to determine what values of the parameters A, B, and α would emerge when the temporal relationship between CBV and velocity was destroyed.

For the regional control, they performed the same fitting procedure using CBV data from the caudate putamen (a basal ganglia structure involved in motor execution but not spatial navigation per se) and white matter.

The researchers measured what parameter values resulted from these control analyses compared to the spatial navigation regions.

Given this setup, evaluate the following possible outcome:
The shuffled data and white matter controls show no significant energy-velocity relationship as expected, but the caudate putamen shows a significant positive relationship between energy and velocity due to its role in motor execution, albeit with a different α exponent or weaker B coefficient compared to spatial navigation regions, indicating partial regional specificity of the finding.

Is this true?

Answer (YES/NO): NO